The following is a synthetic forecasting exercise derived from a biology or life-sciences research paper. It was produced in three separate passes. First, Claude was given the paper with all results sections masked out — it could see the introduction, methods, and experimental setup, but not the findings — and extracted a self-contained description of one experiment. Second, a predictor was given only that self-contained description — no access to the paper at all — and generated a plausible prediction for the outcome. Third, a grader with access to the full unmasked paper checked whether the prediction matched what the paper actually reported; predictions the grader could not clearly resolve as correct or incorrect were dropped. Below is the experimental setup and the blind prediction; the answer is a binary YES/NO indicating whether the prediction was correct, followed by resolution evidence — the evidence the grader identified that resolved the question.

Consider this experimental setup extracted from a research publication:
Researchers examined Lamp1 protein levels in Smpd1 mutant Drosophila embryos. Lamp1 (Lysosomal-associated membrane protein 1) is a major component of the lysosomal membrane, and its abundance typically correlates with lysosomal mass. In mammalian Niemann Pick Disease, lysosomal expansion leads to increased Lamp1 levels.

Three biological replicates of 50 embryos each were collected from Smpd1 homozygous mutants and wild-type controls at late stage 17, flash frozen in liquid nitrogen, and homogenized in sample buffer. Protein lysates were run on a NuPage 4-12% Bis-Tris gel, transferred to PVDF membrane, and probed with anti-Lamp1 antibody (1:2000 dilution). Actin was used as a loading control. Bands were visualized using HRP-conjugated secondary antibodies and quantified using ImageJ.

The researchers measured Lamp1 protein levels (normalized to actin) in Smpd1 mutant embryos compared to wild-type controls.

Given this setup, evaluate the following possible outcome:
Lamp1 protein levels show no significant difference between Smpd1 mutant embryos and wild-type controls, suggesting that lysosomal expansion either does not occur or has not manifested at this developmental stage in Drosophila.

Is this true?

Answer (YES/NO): YES